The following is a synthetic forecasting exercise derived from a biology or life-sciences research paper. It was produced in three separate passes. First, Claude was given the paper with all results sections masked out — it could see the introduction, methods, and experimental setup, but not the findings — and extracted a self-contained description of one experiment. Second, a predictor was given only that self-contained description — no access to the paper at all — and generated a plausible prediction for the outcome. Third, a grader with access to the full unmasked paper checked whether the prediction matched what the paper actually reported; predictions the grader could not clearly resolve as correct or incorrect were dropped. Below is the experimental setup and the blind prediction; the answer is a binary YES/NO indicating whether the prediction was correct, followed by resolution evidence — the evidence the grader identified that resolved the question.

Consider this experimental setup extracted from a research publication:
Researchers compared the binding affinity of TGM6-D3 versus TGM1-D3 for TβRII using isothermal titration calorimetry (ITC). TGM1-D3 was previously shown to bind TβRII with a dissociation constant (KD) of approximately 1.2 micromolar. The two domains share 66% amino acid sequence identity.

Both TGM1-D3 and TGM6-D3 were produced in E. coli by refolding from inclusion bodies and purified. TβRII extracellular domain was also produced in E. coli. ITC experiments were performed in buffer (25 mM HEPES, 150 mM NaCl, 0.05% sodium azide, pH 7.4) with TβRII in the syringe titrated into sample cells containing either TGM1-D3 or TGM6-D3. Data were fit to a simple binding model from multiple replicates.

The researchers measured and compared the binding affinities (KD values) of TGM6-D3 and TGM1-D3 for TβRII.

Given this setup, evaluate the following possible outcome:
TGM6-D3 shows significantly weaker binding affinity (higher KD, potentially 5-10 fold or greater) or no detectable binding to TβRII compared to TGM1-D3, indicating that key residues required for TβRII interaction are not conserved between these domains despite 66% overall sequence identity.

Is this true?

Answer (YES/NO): NO